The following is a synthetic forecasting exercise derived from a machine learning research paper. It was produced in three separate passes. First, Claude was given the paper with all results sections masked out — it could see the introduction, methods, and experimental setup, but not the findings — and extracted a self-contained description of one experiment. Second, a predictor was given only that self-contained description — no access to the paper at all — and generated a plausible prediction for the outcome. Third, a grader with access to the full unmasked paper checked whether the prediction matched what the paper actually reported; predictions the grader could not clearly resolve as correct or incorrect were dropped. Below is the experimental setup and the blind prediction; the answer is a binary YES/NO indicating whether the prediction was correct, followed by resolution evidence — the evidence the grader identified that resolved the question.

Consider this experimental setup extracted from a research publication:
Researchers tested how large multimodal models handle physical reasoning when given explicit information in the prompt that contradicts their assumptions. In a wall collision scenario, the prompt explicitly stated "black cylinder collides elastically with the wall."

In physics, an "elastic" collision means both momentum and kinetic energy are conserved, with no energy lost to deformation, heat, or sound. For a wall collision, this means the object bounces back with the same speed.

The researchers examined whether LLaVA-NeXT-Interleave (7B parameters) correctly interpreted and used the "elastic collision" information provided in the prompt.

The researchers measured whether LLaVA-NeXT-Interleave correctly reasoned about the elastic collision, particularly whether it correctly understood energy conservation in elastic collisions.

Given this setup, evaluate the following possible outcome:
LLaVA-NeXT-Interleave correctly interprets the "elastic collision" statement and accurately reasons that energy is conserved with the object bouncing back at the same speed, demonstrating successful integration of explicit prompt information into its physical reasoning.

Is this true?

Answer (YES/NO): NO